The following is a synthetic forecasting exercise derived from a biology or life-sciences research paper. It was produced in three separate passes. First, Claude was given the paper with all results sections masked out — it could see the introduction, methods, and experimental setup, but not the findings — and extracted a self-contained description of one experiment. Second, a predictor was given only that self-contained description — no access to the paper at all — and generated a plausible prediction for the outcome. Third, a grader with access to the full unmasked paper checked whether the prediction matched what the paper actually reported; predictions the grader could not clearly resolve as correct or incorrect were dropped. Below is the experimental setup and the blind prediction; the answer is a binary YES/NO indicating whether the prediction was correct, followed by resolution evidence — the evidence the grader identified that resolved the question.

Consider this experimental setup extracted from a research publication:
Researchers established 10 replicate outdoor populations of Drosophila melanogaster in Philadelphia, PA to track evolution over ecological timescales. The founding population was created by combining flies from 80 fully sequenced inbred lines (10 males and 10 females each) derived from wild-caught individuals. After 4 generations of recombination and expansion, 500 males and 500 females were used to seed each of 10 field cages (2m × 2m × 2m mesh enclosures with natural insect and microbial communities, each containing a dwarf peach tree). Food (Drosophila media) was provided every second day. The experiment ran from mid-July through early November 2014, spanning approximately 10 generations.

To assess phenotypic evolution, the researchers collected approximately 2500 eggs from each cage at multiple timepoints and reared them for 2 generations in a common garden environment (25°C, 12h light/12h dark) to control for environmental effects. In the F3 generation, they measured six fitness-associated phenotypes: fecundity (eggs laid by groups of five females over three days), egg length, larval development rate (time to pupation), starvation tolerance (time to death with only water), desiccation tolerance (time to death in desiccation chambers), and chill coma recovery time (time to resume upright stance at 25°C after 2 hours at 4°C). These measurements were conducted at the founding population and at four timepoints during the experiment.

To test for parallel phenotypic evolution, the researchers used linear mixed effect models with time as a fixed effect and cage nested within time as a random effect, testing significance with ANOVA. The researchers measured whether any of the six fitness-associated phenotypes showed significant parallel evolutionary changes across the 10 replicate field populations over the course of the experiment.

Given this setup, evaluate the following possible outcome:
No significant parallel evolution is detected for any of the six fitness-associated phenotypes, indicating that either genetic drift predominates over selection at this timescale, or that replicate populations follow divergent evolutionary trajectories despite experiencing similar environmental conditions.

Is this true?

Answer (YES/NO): NO